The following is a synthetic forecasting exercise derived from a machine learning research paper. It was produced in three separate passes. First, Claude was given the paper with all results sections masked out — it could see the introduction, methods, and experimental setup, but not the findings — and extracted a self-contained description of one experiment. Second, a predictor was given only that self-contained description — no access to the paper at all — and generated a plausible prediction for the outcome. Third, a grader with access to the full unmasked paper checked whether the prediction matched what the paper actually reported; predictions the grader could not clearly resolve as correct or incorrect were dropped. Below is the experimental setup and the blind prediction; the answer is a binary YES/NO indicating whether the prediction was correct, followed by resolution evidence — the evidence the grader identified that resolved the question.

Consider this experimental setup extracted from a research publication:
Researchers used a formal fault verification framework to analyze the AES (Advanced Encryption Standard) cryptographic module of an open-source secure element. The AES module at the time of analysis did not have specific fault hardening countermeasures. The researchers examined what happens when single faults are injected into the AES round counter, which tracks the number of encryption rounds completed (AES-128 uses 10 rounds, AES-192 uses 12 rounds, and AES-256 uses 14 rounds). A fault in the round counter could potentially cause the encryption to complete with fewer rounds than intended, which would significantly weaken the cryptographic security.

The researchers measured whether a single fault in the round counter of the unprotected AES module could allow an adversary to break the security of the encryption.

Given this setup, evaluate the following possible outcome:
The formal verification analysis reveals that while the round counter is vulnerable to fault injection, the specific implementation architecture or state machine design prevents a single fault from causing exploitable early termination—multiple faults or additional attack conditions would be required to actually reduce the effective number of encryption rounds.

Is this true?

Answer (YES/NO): NO